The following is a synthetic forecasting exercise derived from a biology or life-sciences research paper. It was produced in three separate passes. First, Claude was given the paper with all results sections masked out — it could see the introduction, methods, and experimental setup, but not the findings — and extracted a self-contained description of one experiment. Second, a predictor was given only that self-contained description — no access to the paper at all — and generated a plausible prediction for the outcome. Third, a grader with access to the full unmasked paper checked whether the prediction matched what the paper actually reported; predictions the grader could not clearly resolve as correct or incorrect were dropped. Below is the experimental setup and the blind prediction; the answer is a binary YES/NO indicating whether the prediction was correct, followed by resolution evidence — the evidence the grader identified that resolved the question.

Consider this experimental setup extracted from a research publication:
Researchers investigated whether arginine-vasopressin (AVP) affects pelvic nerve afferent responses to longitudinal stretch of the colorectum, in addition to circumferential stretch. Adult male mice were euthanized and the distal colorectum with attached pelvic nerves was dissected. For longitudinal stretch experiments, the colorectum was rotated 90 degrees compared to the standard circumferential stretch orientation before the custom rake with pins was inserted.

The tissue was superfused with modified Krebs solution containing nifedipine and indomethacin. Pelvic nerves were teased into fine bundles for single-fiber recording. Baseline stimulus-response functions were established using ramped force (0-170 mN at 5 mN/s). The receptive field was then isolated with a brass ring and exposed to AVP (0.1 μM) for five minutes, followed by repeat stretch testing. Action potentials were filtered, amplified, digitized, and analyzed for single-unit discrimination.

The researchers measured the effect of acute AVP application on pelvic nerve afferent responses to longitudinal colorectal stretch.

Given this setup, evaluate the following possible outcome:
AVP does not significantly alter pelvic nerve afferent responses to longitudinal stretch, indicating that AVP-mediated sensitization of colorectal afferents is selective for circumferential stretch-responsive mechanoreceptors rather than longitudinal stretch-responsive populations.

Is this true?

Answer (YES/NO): NO